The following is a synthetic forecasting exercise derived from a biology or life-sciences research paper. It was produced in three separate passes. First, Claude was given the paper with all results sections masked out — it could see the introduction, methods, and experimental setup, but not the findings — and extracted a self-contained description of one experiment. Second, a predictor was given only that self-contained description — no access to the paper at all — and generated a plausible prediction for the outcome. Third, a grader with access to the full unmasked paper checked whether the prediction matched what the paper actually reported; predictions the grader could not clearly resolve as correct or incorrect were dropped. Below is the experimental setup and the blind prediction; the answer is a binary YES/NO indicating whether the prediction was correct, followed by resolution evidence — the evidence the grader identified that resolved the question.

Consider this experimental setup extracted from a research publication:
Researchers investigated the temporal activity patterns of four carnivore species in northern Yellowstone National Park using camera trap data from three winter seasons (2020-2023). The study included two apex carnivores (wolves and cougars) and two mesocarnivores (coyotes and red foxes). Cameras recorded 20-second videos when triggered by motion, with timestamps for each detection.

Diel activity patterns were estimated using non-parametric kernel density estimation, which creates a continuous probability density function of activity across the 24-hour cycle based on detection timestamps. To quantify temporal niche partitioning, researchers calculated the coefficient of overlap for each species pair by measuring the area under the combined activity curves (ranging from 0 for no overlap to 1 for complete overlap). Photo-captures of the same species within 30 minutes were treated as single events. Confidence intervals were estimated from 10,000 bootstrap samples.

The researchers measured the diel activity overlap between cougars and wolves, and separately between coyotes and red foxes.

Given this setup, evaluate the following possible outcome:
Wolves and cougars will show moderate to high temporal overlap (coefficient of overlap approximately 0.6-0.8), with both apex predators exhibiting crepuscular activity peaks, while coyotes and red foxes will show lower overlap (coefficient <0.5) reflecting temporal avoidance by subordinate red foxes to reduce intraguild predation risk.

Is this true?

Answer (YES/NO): NO